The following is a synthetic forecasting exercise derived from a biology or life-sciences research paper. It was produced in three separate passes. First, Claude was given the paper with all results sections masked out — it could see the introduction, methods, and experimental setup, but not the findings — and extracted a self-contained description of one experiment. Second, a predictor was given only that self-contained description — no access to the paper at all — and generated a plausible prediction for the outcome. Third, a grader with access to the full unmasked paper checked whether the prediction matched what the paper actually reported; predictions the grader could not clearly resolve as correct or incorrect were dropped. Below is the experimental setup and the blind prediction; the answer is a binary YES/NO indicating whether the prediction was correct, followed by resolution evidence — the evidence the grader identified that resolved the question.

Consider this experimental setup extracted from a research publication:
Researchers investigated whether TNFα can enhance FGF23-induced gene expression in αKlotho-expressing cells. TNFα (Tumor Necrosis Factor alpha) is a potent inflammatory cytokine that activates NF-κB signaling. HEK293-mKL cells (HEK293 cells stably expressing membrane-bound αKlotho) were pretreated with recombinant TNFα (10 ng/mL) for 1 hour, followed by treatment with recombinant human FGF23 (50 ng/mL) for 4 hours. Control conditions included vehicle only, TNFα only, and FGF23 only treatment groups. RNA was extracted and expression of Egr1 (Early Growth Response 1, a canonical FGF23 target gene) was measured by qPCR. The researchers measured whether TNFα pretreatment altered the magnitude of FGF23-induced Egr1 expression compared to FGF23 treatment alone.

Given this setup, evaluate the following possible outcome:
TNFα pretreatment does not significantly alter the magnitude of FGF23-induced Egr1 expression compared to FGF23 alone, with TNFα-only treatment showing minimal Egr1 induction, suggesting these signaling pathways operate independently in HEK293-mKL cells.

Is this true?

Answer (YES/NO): NO